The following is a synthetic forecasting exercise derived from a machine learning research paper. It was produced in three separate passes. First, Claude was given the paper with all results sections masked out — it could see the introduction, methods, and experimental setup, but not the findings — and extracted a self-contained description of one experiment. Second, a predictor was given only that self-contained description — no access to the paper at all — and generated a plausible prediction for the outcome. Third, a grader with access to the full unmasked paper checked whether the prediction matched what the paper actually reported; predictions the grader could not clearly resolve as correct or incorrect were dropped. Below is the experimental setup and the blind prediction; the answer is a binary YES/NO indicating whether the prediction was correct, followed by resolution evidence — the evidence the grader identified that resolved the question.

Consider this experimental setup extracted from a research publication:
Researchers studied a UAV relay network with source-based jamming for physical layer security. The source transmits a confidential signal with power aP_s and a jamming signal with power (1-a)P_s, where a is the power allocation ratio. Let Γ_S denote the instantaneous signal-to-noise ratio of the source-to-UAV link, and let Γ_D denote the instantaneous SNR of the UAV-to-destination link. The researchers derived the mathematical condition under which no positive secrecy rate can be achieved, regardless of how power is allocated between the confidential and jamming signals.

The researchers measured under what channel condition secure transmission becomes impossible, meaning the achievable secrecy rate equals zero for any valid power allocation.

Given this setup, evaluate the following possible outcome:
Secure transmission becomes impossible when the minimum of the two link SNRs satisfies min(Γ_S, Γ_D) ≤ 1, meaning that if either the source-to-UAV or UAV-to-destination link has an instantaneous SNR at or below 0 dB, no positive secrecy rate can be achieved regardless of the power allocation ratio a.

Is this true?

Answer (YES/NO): NO